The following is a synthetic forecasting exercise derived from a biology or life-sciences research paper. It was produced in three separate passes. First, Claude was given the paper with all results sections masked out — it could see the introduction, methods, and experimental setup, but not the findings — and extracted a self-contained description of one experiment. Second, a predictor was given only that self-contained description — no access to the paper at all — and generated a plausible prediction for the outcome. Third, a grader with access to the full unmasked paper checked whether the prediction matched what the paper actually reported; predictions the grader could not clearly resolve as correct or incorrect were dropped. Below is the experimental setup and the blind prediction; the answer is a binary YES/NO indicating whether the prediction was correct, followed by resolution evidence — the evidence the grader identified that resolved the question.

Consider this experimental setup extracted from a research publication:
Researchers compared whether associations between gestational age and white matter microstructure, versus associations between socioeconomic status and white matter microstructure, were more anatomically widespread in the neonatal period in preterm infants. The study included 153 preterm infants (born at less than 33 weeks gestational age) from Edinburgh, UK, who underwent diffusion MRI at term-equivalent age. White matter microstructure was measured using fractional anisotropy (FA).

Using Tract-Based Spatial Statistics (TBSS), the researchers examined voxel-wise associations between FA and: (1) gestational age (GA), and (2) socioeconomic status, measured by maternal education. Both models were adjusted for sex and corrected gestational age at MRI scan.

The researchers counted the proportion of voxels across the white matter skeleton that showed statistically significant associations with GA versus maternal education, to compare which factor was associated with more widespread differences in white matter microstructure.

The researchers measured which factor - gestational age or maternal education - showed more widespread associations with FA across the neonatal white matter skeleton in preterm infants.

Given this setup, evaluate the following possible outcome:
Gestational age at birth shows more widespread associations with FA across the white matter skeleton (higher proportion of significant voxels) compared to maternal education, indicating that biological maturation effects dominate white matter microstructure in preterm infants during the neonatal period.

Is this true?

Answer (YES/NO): NO